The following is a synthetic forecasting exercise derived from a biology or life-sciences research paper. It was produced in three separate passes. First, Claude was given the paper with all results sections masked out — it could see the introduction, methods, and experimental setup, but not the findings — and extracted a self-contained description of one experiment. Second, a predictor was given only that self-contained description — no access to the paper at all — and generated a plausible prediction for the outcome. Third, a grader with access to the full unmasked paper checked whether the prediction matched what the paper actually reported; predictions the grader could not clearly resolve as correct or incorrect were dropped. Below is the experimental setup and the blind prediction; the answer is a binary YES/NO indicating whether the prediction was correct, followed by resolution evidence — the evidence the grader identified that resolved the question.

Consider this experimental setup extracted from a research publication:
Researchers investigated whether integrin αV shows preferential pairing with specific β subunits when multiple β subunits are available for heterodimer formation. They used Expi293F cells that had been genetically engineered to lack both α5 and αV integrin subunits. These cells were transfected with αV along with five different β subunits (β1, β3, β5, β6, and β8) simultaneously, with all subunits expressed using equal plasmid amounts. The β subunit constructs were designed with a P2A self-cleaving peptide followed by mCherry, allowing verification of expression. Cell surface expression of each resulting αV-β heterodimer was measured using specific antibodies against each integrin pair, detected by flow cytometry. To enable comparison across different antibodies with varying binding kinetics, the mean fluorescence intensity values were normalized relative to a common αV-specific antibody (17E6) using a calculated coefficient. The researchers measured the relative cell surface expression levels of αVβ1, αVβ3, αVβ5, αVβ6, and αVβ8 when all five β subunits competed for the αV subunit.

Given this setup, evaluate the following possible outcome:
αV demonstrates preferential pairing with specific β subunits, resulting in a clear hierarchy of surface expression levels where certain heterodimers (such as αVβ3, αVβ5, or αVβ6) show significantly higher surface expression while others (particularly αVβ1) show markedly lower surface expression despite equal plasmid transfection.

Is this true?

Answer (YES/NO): NO